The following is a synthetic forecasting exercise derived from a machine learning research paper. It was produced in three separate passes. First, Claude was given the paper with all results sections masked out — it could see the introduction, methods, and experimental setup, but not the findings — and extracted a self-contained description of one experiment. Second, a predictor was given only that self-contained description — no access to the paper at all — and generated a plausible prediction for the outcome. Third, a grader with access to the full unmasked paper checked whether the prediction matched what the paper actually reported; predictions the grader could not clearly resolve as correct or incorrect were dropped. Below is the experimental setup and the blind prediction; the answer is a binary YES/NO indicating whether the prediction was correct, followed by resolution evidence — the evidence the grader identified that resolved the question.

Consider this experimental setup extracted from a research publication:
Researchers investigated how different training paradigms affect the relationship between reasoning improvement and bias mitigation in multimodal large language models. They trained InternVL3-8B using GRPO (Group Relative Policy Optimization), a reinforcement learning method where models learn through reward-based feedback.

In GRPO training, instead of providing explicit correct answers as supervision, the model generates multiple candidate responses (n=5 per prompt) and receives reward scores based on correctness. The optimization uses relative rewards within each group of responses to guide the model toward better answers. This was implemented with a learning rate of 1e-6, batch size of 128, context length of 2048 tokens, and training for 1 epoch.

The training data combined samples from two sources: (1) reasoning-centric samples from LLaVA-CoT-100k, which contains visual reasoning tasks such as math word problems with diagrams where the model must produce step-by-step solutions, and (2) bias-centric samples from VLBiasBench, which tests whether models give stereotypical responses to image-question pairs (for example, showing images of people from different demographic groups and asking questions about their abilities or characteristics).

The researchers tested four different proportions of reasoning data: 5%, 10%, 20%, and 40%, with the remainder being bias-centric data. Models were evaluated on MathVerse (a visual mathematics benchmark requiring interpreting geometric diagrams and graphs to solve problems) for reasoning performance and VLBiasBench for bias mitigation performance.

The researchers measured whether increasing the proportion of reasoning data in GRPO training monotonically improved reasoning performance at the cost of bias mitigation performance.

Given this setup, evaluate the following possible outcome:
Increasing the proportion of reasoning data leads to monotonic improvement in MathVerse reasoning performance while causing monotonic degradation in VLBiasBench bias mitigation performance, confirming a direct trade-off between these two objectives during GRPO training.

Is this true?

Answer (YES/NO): NO